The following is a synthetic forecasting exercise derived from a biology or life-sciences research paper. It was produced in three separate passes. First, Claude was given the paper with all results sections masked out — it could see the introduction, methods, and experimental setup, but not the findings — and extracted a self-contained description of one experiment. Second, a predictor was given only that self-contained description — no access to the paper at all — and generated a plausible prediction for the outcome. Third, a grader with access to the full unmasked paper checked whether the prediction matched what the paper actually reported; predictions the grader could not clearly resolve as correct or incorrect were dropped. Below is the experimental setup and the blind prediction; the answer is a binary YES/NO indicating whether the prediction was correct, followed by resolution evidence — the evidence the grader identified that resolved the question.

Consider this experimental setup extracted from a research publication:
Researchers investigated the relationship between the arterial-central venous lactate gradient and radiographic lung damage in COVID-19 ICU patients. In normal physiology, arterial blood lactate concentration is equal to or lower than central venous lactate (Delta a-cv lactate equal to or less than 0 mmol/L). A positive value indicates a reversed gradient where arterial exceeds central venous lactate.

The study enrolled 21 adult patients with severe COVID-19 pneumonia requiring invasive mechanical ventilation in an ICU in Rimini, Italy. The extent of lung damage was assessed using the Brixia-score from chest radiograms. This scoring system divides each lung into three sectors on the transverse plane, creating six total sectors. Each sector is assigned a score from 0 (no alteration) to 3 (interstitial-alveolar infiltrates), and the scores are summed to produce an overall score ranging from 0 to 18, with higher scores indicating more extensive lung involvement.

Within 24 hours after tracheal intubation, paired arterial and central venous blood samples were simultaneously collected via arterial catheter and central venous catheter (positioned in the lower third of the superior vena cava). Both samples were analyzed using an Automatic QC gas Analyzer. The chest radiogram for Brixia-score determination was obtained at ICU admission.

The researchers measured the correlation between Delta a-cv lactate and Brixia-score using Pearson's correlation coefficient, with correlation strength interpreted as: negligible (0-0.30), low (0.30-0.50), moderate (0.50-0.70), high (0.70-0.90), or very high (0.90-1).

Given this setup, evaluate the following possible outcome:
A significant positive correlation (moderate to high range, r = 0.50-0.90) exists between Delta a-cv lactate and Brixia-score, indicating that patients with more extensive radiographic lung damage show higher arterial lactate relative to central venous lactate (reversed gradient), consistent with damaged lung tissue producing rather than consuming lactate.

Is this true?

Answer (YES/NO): NO